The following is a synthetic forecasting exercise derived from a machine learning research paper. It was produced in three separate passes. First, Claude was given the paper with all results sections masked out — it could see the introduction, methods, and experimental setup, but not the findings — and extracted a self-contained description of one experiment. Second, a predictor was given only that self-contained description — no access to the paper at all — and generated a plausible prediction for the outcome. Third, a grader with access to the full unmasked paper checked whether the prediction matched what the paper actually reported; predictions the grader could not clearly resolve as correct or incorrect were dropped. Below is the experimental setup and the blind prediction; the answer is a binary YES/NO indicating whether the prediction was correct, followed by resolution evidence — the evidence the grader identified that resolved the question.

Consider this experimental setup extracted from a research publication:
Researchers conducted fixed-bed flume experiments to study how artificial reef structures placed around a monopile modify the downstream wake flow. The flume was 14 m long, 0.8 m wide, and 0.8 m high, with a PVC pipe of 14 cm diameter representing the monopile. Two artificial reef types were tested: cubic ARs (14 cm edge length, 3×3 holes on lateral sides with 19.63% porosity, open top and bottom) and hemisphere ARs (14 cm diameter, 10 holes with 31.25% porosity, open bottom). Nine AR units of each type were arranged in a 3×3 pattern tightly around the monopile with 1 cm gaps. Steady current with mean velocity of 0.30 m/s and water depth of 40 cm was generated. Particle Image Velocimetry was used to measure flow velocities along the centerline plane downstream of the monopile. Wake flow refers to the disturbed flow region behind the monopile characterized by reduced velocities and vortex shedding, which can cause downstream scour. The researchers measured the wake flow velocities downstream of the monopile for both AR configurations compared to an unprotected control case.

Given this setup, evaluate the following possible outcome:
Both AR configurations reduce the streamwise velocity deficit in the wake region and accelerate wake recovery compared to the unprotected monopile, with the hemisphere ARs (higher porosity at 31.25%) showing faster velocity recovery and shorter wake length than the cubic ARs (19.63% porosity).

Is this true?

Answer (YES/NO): NO